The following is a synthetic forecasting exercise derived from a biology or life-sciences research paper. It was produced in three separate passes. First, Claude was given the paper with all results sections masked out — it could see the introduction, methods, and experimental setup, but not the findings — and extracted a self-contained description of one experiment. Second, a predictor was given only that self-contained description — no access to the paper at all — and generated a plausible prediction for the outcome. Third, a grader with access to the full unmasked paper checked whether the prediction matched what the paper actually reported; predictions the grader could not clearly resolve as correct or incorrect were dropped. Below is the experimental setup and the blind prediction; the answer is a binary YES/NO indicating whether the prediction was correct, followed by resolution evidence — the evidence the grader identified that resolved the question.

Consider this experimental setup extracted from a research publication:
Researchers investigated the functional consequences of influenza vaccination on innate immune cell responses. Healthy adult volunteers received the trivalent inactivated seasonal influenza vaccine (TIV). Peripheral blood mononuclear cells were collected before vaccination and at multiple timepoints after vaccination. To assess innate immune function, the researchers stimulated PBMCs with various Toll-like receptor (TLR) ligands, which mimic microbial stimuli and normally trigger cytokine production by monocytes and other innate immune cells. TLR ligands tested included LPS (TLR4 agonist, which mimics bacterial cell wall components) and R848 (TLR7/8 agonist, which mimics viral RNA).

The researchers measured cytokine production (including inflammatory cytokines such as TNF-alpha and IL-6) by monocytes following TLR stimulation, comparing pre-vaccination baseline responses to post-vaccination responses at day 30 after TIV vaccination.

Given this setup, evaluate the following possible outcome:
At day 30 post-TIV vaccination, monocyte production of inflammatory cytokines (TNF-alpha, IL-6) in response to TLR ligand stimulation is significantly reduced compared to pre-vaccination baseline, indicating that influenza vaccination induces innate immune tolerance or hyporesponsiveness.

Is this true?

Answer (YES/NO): NO